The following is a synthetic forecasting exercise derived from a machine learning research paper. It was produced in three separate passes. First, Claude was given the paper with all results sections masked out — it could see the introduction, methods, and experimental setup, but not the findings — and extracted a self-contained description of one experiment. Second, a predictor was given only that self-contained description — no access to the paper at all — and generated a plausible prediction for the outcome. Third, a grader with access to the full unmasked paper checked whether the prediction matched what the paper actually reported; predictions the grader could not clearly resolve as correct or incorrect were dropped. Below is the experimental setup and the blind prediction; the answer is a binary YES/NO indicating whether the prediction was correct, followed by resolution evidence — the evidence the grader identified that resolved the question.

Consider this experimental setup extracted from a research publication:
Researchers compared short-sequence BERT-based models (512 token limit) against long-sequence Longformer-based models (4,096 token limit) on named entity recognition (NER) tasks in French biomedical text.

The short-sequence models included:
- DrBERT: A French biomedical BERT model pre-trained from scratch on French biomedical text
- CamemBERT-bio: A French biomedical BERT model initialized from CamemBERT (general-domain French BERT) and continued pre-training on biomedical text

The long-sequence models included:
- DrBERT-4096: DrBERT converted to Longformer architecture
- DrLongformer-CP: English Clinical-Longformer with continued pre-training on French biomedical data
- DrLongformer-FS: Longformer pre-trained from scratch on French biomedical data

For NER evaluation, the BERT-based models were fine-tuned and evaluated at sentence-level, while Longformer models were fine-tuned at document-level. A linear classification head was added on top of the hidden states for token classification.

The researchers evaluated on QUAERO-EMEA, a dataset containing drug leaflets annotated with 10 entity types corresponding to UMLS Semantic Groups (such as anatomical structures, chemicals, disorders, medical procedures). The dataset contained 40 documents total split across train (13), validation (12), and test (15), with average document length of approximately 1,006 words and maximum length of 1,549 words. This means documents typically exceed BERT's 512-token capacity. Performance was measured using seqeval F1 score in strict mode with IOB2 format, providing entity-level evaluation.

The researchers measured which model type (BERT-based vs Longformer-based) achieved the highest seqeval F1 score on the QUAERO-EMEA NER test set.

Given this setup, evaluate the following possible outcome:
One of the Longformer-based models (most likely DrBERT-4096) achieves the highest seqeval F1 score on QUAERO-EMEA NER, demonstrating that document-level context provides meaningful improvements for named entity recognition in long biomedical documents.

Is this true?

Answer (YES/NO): NO